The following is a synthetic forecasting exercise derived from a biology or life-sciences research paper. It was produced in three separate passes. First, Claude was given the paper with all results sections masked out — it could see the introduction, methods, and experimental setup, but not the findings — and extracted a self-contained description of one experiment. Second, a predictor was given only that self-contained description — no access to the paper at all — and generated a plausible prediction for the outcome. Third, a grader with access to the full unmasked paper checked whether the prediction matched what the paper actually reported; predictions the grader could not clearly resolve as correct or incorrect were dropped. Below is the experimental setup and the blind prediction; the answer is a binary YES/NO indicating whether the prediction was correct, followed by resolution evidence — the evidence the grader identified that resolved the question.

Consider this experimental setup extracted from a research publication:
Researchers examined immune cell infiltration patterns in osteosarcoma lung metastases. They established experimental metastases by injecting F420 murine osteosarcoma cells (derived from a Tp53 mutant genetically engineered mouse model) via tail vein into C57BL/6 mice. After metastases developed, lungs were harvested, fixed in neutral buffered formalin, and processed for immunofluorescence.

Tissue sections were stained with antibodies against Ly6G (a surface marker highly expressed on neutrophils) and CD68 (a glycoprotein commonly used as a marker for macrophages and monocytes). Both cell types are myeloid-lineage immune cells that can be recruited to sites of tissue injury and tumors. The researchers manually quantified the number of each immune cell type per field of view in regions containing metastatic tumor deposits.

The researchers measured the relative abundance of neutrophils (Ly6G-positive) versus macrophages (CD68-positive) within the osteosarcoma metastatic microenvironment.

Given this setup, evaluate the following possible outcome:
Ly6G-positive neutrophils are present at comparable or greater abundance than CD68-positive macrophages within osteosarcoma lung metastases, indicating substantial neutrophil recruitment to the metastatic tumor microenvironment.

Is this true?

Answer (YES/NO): NO